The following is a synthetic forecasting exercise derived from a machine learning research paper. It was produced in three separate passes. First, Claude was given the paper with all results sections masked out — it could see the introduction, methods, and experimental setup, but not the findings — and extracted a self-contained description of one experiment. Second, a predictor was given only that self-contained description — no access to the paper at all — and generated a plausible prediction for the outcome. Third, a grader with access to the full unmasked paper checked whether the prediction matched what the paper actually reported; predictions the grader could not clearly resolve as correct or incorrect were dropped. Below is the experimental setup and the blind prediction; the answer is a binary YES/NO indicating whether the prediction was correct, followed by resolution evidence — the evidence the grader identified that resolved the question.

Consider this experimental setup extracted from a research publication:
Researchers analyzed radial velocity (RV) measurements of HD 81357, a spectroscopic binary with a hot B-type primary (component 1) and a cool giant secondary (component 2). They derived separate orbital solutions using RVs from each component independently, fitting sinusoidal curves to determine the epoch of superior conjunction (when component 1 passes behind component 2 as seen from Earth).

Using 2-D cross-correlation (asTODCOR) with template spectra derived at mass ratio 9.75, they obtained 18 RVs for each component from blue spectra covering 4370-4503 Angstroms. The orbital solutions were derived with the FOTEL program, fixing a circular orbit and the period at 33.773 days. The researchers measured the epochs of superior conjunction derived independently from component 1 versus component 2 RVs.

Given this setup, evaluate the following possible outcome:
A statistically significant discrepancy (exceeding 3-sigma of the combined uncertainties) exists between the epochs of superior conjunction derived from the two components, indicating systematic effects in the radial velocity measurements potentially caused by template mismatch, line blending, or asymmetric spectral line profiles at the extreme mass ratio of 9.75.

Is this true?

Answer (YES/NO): NO